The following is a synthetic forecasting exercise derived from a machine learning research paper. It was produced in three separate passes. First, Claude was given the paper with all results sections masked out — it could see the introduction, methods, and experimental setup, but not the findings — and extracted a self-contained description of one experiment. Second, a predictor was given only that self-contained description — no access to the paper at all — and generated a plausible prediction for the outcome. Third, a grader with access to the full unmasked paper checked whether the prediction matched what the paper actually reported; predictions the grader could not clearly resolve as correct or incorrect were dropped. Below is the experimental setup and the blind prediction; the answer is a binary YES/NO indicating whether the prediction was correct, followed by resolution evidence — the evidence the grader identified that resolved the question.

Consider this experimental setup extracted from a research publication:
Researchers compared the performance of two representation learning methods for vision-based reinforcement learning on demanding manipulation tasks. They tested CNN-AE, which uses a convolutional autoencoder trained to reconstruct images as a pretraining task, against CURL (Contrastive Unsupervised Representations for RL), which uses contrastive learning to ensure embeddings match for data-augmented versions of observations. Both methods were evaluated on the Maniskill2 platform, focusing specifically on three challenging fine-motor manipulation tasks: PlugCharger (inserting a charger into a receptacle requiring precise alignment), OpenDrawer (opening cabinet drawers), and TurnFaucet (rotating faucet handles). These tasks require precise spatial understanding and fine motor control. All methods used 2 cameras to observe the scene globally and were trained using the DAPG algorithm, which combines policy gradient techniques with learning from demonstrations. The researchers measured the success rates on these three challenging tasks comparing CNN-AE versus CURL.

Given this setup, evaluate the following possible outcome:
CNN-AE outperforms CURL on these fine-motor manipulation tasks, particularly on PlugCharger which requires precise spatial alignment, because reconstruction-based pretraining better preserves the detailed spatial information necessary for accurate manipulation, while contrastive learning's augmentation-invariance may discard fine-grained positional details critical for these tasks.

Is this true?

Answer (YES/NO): NO